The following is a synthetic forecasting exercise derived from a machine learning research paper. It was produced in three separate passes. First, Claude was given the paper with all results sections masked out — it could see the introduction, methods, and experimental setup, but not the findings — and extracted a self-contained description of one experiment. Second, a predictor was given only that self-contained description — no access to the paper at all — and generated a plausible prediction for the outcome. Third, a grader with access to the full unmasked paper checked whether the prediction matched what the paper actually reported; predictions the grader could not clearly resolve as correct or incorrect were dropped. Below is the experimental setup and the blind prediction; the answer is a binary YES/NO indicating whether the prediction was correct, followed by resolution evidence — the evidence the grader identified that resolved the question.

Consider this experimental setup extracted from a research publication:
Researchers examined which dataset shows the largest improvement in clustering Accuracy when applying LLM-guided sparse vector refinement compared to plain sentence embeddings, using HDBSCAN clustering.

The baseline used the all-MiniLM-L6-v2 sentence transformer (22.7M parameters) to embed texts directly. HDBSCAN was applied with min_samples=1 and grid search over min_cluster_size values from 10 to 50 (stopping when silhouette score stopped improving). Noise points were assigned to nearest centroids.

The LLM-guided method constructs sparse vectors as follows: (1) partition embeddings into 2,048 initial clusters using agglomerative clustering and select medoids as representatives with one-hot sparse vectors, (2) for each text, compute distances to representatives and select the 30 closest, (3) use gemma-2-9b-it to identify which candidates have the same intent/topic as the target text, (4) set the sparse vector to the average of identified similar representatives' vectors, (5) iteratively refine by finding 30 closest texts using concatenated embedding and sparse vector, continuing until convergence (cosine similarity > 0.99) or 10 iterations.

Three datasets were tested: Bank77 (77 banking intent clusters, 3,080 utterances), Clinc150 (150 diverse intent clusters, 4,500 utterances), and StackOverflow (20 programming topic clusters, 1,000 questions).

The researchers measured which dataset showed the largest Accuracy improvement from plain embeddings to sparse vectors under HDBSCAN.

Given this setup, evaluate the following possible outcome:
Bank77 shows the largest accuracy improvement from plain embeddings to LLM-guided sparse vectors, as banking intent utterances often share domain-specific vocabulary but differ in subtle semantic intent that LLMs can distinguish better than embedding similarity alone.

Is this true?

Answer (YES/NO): NO